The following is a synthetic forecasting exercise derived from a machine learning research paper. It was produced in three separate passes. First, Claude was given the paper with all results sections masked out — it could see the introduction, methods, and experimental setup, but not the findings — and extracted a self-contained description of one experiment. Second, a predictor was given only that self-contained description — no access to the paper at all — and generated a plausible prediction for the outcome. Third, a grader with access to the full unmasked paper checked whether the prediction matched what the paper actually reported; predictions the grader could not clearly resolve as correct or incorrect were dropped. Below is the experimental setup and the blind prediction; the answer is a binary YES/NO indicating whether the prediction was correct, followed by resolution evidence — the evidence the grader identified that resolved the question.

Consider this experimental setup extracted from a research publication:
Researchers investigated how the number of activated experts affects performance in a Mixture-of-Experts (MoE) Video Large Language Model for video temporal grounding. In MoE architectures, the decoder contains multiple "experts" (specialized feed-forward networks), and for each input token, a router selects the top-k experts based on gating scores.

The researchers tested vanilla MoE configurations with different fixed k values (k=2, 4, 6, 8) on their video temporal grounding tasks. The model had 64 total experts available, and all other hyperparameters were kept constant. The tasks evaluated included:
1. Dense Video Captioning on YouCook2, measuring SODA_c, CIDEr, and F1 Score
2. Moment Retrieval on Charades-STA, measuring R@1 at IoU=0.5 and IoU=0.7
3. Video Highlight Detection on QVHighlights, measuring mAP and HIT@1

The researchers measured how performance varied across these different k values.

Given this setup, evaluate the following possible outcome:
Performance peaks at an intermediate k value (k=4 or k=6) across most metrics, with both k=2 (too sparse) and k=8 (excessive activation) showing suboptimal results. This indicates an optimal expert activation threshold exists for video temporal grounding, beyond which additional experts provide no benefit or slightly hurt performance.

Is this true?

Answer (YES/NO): NO